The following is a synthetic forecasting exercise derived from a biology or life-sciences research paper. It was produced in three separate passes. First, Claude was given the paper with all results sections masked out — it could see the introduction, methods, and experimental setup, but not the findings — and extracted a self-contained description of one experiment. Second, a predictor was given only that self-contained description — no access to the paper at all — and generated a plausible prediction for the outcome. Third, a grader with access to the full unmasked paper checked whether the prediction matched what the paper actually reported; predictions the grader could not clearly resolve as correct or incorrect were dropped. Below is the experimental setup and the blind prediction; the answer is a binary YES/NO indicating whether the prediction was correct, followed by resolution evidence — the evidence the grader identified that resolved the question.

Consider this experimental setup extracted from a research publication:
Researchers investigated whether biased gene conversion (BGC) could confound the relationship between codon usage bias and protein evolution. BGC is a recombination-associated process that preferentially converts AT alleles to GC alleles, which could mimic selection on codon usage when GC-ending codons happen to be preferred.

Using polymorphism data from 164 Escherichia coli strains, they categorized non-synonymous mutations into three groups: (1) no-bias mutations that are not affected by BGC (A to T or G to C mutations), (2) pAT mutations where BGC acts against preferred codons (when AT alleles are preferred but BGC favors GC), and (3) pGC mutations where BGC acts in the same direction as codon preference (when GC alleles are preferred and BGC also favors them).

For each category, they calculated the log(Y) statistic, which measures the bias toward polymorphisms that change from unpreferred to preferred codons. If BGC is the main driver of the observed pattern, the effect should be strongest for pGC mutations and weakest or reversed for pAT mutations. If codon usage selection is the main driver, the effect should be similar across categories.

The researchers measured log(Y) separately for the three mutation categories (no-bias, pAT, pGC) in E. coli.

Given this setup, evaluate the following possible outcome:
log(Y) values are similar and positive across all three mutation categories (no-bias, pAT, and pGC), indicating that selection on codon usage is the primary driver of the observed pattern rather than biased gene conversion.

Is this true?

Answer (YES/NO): NO